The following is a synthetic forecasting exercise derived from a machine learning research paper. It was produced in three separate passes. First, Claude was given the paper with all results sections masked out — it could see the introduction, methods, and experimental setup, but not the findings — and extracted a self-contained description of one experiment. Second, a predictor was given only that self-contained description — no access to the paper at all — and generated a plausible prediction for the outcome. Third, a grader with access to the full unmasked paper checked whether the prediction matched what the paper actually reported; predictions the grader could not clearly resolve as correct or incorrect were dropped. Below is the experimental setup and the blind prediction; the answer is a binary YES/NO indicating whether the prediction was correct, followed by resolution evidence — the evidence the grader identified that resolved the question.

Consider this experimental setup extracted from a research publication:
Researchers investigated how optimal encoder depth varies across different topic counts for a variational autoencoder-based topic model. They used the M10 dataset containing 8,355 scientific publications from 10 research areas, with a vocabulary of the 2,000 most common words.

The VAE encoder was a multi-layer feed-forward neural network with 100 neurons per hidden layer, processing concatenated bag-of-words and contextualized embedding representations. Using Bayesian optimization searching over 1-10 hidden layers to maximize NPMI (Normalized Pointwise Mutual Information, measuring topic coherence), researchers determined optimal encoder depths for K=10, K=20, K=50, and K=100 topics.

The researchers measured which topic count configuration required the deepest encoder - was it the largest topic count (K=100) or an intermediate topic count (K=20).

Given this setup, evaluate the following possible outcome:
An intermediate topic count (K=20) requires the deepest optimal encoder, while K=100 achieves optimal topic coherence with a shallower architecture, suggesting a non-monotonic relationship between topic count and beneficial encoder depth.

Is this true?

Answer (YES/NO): YES